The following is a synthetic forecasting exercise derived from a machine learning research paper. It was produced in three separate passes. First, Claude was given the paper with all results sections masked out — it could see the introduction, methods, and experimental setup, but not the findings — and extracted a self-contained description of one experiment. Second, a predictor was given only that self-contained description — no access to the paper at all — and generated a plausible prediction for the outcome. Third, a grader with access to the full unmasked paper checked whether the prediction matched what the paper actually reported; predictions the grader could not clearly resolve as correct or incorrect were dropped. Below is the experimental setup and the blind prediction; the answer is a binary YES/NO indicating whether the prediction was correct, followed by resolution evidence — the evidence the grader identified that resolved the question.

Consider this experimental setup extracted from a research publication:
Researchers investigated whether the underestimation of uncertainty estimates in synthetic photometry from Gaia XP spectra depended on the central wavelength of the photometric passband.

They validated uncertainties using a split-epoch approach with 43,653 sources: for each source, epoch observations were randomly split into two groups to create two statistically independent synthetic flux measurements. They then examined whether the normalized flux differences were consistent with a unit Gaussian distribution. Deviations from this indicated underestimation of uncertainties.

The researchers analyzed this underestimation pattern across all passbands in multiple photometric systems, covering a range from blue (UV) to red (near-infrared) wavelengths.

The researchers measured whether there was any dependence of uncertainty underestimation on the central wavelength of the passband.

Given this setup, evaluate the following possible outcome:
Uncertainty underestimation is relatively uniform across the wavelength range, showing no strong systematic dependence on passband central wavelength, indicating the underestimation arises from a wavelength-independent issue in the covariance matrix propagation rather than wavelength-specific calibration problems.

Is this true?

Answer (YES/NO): YES